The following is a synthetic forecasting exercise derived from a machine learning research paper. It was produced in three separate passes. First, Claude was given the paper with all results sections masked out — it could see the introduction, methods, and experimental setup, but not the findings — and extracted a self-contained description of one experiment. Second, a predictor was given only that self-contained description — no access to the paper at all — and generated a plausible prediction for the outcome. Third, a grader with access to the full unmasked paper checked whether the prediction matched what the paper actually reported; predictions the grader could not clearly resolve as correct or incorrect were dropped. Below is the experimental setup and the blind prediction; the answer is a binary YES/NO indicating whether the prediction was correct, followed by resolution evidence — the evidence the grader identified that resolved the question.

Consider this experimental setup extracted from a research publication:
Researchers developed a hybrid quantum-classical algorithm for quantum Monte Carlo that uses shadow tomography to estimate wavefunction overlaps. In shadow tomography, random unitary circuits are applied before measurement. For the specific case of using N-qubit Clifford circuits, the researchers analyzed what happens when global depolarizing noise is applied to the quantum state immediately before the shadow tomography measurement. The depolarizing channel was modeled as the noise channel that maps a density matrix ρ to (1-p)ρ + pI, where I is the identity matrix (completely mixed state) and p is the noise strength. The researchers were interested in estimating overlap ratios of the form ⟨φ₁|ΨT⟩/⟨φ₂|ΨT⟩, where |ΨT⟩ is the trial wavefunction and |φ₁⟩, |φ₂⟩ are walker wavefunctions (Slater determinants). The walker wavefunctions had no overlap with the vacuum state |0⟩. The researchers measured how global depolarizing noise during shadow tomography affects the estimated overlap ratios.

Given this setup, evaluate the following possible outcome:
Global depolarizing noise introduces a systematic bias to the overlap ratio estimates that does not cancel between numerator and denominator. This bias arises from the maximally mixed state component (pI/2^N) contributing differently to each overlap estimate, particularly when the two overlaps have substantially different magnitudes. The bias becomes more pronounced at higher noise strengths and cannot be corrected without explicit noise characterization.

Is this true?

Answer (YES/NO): NO